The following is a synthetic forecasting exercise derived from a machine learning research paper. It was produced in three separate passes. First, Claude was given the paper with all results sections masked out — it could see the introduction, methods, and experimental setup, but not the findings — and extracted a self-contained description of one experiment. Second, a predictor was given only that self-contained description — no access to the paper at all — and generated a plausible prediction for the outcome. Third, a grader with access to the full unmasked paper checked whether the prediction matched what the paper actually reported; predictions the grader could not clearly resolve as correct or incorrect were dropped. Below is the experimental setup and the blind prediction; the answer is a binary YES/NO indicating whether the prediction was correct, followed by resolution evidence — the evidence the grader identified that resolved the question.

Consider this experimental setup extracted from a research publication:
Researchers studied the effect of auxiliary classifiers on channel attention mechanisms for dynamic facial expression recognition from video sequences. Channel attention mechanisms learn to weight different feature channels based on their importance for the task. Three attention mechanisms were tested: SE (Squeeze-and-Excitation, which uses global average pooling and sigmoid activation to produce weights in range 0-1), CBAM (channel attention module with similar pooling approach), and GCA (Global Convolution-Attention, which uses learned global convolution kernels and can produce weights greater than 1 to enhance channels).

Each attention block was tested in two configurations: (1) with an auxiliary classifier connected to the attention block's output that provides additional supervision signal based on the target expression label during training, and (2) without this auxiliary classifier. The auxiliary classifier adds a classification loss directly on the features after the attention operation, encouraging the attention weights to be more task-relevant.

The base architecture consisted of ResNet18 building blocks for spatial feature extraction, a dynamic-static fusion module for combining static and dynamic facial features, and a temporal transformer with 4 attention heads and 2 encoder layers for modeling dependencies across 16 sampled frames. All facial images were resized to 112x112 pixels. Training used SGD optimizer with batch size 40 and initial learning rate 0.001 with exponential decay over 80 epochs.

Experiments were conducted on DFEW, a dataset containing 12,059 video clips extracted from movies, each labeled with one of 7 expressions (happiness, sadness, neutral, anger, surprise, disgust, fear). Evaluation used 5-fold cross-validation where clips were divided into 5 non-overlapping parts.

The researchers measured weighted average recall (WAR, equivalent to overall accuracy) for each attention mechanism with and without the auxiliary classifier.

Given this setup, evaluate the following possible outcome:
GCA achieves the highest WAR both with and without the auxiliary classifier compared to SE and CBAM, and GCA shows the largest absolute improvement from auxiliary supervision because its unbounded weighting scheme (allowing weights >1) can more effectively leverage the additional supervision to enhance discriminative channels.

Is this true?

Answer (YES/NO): NO